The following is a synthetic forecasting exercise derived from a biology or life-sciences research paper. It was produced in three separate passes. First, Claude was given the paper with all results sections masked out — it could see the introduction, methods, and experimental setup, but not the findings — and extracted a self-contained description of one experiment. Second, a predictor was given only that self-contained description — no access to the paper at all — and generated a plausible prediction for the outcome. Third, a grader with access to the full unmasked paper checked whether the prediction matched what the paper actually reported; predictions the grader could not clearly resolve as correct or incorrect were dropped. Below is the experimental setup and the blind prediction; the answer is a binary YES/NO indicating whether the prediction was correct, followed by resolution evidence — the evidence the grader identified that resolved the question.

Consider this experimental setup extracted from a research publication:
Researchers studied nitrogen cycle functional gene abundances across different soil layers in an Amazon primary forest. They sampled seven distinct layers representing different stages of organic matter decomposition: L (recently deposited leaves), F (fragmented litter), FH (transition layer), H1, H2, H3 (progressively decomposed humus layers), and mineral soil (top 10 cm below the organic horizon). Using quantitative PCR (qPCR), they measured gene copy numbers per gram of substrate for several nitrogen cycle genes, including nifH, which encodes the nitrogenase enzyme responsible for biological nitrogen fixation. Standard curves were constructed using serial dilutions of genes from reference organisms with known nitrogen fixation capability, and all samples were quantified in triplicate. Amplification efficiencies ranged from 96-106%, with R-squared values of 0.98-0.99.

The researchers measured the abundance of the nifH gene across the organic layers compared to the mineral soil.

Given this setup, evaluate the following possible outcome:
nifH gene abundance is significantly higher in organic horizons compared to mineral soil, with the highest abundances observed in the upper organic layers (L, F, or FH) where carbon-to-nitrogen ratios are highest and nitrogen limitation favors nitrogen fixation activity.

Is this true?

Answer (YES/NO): NO